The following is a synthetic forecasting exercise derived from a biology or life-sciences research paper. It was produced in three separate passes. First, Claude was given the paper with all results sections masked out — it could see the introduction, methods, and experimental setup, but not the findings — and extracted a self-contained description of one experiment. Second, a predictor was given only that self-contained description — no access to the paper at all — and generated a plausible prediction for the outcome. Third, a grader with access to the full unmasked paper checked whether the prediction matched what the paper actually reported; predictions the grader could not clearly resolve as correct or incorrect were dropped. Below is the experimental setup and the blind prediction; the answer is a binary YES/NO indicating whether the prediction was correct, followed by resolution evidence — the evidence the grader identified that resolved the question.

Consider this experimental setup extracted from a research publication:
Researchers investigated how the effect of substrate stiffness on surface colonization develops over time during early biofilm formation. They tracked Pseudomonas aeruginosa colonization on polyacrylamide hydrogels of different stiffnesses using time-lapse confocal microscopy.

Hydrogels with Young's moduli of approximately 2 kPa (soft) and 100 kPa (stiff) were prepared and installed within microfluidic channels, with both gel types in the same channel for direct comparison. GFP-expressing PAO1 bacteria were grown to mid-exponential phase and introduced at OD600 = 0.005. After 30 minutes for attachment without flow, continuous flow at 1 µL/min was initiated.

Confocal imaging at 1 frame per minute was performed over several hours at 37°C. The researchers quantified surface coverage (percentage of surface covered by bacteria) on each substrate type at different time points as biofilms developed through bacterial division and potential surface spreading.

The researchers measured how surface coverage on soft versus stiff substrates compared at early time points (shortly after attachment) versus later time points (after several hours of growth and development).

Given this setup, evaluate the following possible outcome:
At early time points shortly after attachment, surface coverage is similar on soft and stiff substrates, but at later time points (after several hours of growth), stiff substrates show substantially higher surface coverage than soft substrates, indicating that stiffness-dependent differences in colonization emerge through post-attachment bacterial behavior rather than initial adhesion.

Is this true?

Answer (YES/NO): YES